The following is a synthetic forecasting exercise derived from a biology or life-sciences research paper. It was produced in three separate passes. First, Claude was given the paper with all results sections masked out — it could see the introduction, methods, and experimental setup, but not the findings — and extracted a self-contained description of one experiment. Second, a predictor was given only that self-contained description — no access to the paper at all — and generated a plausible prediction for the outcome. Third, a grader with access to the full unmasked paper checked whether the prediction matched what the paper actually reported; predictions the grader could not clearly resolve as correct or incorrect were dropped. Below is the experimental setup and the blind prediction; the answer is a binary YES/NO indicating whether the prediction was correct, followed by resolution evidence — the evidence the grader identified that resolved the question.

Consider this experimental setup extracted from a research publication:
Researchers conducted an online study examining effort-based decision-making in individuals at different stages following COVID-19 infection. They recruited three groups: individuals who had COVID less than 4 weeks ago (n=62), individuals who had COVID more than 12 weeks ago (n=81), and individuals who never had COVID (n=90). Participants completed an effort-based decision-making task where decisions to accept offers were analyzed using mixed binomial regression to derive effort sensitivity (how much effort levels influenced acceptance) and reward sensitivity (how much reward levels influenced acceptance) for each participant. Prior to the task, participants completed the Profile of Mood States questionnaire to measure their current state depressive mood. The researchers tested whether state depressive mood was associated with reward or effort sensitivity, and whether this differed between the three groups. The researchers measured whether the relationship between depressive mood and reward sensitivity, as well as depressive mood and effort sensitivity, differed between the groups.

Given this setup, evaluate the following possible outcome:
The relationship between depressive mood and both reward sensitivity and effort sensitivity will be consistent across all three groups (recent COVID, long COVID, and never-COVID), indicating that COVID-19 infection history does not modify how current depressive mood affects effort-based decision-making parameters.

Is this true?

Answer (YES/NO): YES